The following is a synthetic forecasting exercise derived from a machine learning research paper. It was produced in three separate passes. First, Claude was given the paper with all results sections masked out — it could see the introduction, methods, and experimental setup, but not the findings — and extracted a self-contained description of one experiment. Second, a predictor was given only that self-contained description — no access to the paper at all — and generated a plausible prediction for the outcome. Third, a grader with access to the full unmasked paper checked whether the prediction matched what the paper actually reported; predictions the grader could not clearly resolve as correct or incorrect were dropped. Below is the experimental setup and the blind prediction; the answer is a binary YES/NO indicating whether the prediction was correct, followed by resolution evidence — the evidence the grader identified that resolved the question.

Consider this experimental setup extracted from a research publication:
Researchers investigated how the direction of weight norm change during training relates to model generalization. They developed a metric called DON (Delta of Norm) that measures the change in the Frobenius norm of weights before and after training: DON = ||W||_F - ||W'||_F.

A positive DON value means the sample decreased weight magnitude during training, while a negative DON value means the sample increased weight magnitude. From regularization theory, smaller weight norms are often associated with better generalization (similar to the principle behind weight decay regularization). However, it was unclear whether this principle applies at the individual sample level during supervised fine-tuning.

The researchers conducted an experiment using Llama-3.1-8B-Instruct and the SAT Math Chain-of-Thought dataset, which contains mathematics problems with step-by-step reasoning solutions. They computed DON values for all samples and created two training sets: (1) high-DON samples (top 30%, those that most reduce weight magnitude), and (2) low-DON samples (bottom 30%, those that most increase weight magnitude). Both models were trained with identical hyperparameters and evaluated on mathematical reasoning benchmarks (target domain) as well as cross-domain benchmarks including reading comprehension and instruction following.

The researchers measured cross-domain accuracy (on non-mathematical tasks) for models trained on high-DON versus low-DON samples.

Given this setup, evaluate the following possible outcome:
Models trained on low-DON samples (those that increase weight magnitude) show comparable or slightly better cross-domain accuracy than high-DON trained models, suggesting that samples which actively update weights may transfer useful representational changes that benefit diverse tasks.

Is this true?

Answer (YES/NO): NO